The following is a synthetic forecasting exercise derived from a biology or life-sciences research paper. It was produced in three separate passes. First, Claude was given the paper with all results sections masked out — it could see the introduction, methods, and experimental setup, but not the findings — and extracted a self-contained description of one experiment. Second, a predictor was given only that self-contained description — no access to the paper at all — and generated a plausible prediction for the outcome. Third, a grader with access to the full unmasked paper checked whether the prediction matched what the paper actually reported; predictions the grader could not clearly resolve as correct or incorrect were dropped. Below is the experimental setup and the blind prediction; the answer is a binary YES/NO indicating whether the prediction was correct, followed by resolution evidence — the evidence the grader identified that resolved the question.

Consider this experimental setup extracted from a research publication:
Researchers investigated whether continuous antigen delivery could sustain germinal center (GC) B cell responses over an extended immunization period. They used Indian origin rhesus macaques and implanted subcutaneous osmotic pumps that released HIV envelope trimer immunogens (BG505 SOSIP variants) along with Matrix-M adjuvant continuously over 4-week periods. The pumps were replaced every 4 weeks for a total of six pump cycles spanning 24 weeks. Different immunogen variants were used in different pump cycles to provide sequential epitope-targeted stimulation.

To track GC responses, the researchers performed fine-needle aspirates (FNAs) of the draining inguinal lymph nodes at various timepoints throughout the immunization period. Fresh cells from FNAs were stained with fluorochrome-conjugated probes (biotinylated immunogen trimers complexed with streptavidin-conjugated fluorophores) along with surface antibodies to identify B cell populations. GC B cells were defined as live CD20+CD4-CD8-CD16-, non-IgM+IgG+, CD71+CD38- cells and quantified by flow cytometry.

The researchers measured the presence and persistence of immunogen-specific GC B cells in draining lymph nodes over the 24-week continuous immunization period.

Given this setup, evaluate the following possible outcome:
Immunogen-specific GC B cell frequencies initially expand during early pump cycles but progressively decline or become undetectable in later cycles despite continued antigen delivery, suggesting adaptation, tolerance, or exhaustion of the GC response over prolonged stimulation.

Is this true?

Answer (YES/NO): NO